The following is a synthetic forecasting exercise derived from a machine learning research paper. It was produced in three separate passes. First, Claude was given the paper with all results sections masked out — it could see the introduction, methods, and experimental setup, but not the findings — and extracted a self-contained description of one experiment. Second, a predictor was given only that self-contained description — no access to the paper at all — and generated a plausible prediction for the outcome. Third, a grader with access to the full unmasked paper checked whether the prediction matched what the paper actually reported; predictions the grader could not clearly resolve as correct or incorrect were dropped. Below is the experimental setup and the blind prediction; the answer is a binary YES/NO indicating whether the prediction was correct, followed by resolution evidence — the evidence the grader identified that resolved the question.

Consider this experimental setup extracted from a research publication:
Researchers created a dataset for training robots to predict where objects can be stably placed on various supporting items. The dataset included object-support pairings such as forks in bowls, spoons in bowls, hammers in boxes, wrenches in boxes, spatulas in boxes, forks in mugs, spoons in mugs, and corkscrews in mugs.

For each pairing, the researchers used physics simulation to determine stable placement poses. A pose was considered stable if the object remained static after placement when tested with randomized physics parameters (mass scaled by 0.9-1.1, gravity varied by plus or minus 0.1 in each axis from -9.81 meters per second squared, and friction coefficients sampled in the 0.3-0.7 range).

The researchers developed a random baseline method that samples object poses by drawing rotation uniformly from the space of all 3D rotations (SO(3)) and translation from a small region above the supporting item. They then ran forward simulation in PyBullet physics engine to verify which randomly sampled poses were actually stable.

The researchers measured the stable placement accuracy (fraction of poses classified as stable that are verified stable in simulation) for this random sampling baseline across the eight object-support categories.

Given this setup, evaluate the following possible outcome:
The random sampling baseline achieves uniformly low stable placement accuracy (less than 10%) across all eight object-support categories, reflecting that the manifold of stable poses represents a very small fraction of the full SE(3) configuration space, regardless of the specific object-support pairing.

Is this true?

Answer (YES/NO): NO